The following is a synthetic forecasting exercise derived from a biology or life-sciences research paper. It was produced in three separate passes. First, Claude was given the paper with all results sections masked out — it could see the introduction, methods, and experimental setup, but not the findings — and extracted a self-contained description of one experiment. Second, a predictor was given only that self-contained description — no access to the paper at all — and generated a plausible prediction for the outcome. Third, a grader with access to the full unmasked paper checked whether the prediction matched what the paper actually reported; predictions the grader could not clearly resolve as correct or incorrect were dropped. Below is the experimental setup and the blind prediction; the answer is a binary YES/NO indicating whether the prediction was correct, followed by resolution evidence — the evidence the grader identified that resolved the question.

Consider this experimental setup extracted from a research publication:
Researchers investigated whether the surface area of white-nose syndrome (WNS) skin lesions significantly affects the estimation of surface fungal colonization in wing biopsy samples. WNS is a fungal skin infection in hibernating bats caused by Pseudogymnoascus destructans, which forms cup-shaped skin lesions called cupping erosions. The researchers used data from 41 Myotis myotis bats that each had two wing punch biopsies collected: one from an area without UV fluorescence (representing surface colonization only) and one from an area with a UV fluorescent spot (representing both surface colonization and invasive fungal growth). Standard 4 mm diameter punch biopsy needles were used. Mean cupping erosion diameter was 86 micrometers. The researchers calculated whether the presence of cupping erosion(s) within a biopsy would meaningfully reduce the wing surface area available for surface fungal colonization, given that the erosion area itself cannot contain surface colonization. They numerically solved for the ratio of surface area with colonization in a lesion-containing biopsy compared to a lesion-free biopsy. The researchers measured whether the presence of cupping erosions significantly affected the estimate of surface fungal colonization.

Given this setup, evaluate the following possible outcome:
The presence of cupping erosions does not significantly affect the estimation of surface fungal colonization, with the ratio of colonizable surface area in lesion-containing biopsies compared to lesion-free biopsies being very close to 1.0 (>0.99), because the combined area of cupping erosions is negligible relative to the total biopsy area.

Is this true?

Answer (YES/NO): YES